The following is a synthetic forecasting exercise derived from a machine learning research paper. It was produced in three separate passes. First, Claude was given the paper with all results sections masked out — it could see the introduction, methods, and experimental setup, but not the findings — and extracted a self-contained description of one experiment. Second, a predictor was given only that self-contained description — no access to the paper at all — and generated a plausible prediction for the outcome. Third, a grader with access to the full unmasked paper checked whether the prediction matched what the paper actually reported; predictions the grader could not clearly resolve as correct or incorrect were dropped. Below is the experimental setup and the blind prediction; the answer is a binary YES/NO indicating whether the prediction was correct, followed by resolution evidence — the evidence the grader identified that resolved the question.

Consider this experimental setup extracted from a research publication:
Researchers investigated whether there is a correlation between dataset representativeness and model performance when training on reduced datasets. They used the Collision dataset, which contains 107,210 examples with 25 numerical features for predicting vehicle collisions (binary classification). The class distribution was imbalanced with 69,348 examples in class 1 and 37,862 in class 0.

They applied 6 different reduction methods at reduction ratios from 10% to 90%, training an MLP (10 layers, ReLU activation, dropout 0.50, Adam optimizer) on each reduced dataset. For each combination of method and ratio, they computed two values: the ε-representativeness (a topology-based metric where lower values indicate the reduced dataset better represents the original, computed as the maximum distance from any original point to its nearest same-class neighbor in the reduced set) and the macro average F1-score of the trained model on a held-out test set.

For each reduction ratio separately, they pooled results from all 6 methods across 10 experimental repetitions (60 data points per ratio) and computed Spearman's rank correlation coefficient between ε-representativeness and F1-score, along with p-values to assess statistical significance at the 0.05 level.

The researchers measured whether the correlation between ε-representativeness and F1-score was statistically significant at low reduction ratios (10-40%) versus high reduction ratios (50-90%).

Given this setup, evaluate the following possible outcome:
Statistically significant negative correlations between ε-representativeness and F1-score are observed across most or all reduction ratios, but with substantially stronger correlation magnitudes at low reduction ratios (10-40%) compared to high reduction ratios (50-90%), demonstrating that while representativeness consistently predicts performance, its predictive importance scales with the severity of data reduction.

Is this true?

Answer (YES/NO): NO